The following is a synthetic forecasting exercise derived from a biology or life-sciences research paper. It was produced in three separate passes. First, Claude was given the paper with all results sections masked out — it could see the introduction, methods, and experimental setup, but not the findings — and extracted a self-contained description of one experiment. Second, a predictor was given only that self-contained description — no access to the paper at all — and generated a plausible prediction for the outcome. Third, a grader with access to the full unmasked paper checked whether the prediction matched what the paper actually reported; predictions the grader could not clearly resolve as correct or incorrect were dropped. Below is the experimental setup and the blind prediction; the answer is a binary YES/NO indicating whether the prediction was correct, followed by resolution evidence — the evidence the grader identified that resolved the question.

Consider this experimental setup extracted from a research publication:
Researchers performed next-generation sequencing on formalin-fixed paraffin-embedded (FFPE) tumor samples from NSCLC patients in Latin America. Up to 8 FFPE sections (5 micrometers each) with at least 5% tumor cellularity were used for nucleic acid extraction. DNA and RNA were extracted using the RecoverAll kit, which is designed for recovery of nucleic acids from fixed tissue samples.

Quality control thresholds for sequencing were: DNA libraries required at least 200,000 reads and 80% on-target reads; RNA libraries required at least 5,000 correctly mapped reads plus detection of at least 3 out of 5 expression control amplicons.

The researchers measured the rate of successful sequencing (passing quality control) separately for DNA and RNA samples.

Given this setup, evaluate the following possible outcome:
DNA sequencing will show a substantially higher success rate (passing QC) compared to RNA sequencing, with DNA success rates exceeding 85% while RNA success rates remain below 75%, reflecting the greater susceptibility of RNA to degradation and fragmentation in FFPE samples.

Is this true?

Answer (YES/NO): NO